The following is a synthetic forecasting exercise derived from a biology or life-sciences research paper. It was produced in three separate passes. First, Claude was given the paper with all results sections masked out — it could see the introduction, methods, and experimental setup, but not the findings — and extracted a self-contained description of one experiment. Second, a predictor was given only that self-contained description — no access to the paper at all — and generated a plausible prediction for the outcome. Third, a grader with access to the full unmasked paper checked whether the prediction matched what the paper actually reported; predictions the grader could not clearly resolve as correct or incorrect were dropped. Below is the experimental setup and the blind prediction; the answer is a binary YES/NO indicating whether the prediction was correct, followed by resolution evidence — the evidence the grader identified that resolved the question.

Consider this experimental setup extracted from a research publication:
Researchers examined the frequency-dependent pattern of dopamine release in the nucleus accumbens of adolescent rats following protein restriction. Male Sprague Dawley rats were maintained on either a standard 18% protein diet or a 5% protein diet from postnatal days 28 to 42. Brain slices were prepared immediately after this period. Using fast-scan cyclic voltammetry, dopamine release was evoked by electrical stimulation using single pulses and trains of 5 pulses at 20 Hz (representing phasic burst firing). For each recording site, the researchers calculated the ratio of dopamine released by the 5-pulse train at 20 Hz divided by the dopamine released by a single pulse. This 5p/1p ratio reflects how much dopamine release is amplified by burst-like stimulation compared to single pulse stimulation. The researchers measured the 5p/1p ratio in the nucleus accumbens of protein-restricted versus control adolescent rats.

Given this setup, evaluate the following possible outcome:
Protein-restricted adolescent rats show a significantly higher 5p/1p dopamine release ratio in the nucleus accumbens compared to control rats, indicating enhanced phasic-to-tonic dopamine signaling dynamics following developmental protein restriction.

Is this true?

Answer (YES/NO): NO